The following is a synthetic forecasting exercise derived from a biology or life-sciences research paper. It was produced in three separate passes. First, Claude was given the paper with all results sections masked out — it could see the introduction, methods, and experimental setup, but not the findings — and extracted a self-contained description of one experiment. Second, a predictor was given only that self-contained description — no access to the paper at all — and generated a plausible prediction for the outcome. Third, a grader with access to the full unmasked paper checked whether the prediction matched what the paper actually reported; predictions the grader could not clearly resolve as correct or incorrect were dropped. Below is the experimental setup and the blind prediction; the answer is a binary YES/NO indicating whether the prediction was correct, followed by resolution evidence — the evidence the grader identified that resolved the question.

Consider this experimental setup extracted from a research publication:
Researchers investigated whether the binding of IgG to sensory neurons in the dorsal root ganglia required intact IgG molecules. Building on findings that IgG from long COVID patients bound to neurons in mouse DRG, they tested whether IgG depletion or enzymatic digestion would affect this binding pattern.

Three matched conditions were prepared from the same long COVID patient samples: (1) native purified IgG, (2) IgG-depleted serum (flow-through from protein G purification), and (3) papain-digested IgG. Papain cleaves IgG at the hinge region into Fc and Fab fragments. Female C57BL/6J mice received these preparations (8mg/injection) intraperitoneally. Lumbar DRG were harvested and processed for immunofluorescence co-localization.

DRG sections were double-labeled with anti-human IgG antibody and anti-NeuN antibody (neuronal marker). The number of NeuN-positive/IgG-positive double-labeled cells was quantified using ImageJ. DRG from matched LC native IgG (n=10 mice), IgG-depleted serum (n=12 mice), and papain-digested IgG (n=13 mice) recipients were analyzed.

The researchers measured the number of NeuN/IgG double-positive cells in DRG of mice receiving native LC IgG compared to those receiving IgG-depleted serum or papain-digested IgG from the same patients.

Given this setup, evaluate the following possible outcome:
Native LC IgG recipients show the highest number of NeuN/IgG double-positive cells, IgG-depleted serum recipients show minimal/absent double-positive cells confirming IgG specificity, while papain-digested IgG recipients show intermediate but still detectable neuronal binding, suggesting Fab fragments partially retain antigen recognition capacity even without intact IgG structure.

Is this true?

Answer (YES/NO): NO